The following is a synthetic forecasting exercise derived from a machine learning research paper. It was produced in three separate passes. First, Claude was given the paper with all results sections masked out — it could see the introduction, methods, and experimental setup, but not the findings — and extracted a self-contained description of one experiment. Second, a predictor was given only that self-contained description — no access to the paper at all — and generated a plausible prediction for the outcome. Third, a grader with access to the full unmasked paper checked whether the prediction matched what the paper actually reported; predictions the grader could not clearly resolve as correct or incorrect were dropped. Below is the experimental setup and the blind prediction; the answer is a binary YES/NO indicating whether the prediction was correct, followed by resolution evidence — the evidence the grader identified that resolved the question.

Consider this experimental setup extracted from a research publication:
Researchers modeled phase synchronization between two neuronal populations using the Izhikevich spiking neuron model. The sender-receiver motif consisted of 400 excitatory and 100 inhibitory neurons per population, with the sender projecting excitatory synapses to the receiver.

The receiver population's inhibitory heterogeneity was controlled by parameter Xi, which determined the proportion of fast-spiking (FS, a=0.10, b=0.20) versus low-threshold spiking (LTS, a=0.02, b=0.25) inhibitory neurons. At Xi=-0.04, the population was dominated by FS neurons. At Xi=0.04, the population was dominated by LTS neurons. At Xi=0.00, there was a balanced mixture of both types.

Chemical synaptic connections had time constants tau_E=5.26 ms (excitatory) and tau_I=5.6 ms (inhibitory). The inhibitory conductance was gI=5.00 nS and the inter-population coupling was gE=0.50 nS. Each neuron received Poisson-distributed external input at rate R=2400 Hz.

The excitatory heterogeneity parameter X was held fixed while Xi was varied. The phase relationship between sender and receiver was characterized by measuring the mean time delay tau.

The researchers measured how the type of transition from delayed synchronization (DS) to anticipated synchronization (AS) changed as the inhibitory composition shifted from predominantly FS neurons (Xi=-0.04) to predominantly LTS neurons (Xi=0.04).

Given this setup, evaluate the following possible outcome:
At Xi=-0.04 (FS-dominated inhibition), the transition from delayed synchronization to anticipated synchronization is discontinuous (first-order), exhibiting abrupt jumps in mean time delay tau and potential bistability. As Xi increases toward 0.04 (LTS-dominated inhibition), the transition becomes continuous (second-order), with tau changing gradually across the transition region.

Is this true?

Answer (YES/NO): YES